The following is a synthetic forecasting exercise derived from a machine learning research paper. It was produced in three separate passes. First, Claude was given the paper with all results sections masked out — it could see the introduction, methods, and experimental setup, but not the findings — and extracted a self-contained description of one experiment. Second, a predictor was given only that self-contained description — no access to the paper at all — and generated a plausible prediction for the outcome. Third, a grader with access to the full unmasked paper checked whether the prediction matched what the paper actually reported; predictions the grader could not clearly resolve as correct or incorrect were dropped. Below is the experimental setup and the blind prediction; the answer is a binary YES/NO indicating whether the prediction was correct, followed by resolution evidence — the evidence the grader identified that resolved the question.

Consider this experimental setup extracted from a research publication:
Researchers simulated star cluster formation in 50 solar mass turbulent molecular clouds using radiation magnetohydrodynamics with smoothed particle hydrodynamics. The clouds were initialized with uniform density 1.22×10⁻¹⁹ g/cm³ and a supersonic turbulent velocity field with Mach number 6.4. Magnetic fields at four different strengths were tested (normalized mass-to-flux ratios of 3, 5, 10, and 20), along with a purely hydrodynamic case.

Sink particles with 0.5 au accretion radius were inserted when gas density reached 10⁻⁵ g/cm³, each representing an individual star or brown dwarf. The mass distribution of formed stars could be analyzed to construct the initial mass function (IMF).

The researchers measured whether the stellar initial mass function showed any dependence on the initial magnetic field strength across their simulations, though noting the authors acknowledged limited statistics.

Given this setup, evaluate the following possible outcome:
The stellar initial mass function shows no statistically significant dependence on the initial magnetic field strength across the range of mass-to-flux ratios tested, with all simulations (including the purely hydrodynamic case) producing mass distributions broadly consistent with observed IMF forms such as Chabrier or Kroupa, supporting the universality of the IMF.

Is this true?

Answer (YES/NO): NO